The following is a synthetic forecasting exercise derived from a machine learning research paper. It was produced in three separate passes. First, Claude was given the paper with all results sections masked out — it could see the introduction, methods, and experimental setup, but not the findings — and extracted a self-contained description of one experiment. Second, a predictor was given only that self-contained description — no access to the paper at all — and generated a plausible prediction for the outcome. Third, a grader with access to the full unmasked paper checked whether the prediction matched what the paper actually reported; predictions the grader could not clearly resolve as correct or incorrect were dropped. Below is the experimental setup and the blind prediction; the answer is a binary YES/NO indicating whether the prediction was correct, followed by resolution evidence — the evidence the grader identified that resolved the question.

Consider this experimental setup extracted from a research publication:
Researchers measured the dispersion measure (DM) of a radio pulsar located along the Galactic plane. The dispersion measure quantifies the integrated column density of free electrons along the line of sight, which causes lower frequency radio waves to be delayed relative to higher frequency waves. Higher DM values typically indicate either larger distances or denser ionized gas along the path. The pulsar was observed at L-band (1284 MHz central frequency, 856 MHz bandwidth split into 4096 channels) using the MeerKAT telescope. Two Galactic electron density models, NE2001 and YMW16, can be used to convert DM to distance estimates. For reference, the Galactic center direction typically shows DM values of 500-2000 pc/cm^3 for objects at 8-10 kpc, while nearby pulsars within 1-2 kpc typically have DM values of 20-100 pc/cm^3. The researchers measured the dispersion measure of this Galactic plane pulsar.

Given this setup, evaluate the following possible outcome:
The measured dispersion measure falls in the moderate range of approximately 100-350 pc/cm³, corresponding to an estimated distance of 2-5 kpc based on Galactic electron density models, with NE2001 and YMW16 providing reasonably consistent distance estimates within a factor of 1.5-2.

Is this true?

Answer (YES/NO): NO